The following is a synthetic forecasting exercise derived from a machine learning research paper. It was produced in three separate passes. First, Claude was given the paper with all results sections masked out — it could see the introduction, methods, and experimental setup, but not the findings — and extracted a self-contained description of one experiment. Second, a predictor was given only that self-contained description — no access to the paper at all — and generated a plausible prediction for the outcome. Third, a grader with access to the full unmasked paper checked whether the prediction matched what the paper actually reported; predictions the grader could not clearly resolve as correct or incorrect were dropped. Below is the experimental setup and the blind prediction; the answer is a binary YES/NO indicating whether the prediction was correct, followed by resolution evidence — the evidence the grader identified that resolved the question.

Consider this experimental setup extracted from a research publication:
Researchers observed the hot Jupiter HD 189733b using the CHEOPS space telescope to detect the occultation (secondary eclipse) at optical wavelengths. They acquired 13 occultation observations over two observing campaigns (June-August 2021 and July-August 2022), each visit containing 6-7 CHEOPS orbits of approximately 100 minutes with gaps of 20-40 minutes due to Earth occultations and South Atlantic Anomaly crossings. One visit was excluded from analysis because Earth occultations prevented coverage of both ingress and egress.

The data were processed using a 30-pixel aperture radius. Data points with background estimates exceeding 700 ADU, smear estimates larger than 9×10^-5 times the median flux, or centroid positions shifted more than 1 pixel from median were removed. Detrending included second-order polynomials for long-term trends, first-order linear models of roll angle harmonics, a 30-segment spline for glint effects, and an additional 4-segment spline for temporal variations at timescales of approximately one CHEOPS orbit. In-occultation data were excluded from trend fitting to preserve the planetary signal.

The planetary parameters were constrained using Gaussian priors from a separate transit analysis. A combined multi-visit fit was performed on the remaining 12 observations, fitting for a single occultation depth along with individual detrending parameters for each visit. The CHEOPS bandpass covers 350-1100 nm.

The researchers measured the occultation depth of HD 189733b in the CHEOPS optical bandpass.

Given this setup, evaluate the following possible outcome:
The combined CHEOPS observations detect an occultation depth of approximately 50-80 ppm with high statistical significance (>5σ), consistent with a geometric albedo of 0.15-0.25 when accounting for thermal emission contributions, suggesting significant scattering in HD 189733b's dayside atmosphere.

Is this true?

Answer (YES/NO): NO